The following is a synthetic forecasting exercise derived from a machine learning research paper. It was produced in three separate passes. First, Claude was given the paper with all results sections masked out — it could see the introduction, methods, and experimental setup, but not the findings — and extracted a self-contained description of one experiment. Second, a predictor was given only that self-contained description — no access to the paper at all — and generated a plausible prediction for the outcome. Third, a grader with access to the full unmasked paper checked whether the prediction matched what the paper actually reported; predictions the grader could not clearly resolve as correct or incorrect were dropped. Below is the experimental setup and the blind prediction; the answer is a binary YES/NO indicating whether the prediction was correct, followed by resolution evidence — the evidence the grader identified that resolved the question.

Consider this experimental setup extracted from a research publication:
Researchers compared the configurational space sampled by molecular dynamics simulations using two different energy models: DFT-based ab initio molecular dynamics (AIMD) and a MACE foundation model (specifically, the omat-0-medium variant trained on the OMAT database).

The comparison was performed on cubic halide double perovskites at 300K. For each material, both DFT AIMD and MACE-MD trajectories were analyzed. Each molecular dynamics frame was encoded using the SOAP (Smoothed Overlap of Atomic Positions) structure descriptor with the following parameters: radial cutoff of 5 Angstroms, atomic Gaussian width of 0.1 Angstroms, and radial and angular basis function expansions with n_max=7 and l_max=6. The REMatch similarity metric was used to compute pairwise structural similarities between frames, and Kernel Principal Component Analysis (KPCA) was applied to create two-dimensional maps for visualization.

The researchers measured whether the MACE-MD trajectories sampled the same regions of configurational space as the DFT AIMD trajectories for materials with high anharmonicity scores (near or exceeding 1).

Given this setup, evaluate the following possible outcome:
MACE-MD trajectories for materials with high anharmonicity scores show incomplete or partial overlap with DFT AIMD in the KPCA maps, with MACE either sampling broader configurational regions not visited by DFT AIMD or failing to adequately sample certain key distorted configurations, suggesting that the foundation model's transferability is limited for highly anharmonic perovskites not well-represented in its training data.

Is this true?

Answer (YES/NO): NO